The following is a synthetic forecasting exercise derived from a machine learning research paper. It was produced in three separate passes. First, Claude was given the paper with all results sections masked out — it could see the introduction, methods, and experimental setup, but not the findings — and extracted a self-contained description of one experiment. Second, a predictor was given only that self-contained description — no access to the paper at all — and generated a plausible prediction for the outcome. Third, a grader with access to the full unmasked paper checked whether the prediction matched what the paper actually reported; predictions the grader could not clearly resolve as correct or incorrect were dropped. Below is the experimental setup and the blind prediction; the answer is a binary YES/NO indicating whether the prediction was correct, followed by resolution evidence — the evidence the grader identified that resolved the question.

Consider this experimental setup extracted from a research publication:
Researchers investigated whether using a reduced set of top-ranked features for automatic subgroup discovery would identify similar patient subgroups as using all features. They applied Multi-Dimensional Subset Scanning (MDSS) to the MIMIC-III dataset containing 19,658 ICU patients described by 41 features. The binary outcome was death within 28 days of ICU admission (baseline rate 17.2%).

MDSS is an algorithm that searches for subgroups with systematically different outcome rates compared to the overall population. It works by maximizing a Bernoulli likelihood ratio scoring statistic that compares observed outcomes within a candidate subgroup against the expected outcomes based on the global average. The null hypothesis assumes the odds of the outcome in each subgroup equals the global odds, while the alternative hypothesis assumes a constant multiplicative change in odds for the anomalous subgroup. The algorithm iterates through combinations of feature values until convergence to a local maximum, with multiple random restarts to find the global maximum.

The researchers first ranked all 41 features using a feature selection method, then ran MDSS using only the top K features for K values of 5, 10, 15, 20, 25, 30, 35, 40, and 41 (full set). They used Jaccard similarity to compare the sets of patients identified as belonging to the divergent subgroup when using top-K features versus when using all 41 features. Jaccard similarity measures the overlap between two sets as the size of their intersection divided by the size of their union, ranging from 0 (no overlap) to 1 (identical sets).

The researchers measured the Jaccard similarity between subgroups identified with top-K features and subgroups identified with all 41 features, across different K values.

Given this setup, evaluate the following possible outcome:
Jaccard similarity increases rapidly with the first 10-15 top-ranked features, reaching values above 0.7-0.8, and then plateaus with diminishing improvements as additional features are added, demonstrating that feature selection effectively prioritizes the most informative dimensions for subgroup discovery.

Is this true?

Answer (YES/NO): NO